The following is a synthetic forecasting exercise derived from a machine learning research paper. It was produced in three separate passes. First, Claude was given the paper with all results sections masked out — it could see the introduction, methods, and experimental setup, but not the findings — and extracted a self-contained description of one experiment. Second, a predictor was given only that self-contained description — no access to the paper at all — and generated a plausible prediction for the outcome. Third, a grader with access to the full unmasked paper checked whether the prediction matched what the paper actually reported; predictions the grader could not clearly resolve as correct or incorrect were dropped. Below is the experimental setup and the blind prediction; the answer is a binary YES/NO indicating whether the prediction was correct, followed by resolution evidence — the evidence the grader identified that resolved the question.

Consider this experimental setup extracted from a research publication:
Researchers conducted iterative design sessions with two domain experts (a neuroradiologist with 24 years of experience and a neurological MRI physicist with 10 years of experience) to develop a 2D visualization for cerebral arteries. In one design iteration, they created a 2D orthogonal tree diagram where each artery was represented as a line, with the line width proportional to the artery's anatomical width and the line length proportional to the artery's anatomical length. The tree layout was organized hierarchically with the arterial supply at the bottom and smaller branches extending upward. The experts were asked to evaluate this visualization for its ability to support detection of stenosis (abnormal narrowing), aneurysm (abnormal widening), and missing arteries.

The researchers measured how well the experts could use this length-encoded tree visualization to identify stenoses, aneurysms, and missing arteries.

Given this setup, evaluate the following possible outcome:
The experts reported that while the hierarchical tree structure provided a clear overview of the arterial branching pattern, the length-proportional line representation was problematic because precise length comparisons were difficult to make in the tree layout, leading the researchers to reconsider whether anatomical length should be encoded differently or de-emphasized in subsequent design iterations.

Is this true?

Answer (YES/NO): NO